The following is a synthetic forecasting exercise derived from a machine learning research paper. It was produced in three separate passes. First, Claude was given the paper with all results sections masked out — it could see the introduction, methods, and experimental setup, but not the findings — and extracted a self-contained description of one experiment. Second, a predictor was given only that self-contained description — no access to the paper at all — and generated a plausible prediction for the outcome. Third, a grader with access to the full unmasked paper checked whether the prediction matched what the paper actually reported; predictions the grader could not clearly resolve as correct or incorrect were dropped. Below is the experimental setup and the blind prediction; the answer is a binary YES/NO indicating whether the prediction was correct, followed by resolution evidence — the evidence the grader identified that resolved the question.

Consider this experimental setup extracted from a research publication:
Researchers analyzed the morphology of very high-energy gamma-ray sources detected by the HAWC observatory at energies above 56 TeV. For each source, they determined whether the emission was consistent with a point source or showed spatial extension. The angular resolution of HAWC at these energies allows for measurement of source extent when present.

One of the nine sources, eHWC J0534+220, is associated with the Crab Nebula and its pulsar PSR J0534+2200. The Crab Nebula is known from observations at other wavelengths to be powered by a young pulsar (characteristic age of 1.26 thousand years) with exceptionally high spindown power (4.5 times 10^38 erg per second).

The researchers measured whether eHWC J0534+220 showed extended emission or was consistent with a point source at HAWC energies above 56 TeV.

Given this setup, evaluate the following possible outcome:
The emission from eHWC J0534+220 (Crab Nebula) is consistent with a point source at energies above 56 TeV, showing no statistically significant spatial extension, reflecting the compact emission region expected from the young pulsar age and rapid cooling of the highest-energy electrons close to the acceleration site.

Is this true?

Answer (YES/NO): YES